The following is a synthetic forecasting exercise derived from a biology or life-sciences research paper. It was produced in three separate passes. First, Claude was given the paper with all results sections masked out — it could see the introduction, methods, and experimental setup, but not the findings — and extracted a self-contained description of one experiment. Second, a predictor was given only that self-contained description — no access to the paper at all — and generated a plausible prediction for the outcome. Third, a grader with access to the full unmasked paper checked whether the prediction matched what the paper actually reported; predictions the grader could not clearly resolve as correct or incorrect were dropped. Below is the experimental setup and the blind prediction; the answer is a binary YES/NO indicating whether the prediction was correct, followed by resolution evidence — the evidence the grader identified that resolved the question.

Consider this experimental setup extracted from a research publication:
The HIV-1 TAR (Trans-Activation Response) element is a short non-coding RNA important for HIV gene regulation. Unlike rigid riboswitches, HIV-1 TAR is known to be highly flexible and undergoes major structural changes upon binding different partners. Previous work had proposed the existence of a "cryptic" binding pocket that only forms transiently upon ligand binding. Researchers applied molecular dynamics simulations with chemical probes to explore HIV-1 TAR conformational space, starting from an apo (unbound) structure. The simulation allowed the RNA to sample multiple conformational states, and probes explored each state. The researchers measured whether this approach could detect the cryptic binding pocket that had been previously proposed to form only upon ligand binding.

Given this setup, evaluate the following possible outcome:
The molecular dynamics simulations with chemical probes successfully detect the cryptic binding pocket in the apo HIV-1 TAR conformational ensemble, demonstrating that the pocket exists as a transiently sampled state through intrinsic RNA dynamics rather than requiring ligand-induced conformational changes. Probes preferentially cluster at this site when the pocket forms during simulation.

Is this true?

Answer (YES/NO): YES